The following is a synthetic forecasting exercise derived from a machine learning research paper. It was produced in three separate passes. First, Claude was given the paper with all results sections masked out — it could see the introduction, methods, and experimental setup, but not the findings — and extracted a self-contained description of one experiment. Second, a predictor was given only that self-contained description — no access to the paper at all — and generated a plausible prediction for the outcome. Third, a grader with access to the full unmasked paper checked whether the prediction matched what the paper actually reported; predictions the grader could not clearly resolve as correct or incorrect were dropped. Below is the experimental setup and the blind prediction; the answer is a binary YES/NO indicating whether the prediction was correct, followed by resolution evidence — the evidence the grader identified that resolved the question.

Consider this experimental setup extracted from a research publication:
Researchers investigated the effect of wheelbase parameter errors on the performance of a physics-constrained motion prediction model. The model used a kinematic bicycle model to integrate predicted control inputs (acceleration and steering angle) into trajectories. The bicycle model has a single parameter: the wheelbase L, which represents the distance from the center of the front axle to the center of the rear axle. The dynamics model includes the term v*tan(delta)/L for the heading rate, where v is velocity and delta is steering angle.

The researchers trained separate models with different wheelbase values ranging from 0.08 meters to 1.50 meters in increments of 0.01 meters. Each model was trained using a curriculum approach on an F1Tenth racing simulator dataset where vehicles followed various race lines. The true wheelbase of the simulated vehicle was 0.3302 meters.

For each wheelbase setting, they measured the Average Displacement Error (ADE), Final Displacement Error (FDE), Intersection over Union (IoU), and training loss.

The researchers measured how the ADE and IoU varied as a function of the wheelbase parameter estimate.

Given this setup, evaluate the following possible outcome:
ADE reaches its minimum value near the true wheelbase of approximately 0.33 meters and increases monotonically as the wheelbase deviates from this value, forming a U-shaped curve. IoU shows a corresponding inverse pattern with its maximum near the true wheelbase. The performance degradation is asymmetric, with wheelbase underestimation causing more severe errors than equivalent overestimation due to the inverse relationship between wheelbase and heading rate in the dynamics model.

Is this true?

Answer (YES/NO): NO